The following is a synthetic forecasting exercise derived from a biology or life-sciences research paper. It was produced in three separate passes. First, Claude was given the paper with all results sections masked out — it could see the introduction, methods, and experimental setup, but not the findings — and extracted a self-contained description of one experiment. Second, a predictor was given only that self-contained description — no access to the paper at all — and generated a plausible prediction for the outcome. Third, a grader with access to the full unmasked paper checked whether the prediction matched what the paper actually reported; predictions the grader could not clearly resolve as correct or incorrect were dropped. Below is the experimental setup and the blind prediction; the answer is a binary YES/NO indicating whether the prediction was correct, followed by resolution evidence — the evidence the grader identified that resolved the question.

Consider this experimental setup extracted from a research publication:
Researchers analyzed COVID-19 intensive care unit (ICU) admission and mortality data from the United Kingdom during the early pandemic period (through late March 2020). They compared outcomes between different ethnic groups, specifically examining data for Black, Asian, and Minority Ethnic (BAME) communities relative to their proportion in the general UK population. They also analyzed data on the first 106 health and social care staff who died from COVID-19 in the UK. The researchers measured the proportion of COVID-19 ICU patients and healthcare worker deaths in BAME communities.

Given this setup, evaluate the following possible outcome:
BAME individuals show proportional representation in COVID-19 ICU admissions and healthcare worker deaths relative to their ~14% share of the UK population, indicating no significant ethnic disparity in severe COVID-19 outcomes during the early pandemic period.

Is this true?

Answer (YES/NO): NO